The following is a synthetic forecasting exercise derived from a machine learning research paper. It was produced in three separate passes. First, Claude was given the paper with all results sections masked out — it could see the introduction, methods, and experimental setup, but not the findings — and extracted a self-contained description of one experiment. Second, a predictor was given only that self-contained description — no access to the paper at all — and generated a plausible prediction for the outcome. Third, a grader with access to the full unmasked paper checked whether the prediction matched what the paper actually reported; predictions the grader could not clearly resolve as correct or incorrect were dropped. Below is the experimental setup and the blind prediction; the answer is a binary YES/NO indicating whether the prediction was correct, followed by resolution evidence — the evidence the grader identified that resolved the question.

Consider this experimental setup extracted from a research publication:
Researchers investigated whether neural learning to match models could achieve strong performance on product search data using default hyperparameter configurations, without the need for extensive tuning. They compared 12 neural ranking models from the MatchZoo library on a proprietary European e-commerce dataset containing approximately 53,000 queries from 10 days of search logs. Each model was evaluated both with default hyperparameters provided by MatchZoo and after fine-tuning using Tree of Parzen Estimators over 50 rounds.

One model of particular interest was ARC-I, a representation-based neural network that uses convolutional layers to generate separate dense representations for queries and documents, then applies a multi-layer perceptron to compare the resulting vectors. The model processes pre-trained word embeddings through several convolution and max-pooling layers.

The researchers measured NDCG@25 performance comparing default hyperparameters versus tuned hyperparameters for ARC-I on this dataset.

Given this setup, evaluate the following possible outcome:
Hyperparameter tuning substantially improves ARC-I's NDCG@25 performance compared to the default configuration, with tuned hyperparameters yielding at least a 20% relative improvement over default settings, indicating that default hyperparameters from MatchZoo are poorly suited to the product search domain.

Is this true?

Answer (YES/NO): NO